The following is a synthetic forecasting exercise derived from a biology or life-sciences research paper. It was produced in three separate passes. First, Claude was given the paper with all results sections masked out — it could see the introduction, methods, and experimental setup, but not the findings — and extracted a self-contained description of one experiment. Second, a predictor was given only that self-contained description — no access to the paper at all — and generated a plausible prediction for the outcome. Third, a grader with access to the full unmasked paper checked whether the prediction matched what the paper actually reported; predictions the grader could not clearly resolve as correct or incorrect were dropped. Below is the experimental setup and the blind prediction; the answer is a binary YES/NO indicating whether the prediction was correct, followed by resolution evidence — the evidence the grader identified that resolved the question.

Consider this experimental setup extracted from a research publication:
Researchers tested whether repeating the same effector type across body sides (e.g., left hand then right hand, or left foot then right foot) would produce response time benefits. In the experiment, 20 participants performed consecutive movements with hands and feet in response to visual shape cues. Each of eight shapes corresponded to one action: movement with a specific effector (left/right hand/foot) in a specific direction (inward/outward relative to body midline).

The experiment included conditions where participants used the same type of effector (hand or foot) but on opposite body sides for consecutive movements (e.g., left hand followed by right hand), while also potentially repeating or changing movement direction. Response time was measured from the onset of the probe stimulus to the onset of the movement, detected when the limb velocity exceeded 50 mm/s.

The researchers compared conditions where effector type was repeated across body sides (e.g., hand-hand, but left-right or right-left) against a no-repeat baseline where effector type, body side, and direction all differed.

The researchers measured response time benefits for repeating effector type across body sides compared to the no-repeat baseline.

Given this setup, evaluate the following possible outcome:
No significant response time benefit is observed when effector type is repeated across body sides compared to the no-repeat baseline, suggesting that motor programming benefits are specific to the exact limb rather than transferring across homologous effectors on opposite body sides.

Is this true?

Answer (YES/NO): YES